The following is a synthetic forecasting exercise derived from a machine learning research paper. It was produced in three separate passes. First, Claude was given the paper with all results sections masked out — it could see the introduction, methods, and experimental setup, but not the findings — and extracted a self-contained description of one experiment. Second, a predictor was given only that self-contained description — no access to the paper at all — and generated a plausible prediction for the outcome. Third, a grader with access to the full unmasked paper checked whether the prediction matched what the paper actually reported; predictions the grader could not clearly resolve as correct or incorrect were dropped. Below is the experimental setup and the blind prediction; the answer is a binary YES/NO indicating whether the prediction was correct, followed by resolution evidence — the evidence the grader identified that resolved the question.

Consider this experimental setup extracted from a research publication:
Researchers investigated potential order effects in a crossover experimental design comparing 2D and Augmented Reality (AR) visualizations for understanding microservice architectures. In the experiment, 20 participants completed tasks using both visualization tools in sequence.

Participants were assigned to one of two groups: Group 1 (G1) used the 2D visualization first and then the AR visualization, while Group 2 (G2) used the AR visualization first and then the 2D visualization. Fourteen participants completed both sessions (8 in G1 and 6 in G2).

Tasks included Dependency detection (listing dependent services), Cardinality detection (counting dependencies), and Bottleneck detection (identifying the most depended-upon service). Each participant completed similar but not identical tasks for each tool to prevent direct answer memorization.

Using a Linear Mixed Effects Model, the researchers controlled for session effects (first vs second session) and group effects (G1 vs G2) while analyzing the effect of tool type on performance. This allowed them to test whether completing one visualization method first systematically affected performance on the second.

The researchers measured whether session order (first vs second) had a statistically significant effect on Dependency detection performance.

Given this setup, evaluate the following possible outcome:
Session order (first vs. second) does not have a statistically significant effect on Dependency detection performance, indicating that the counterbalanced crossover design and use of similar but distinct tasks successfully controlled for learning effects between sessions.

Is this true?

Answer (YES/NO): YES